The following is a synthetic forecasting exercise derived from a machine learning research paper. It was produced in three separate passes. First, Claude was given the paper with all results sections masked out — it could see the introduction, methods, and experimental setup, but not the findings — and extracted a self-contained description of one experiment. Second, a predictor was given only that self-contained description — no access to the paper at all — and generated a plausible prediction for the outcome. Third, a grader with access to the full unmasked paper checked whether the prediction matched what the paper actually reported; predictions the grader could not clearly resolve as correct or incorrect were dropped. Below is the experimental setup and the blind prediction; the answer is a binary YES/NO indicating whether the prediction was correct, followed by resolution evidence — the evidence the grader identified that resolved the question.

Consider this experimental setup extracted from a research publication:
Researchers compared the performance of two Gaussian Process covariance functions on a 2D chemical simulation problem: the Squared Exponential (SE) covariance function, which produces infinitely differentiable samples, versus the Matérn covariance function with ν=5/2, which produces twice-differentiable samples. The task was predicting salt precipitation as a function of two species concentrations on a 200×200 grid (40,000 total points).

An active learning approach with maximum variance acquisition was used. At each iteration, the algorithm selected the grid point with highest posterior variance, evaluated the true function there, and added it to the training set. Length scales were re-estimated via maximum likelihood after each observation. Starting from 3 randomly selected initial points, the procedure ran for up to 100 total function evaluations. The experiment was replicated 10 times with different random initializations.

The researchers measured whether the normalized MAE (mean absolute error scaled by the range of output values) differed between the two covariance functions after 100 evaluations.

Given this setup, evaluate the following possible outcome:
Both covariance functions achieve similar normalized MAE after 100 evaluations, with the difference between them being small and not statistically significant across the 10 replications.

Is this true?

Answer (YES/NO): YES